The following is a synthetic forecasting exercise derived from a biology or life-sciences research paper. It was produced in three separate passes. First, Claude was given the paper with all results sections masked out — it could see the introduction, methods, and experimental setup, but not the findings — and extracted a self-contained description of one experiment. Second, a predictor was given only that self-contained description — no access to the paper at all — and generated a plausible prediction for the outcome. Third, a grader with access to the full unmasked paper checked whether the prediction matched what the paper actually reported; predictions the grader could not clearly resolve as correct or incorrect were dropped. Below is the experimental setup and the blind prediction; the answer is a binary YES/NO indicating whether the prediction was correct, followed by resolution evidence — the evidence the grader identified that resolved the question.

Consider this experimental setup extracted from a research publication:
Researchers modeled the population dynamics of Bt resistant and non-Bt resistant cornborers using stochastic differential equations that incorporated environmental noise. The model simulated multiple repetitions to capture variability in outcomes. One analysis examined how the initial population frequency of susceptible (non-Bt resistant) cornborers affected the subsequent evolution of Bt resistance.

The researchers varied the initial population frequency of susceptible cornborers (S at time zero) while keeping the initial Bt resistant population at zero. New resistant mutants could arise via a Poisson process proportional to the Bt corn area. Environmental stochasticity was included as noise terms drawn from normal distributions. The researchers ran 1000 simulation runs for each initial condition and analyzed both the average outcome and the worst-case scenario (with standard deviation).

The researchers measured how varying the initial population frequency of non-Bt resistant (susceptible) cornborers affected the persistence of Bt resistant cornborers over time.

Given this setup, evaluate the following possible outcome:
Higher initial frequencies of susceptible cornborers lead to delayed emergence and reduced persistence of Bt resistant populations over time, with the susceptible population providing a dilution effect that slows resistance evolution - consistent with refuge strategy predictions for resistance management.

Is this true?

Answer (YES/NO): YES